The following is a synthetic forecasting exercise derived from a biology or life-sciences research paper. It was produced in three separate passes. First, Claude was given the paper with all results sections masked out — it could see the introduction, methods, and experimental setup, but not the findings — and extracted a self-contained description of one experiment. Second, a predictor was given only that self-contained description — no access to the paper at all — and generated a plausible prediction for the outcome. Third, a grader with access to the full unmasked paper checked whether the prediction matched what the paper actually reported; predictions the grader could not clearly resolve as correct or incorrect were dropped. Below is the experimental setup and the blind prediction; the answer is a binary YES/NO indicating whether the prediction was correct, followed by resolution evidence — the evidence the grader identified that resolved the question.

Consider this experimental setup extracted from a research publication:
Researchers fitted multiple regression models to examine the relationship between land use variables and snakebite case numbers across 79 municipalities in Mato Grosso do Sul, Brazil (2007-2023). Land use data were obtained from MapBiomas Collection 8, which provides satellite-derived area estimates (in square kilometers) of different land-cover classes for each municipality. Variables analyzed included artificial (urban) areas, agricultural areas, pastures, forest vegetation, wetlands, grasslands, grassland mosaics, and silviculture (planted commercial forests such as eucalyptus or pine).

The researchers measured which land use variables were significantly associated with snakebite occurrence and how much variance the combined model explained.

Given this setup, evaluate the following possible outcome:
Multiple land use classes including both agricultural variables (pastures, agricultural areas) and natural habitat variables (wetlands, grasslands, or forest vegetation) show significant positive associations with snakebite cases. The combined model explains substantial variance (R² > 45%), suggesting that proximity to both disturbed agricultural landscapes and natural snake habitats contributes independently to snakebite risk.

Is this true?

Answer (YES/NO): NO